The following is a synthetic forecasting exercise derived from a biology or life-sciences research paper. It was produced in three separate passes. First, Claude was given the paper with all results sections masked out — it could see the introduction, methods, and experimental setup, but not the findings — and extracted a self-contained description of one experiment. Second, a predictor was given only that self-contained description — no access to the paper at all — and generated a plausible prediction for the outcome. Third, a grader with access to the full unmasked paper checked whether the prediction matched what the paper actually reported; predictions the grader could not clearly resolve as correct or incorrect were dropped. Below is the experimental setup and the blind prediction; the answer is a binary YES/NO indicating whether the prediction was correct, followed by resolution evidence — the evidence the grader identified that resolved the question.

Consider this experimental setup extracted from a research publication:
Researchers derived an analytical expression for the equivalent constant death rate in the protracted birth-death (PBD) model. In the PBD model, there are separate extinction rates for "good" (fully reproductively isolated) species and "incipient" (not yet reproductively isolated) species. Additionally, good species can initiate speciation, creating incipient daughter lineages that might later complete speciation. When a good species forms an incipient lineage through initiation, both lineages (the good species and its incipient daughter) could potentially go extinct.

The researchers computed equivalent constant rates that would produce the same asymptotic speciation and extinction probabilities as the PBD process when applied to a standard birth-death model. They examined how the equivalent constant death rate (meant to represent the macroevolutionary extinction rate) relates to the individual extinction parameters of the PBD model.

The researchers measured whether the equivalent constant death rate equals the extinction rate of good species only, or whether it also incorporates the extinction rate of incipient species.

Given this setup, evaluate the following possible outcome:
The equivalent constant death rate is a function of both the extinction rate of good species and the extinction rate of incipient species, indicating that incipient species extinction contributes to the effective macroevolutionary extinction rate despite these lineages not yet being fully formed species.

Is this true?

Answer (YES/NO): NO